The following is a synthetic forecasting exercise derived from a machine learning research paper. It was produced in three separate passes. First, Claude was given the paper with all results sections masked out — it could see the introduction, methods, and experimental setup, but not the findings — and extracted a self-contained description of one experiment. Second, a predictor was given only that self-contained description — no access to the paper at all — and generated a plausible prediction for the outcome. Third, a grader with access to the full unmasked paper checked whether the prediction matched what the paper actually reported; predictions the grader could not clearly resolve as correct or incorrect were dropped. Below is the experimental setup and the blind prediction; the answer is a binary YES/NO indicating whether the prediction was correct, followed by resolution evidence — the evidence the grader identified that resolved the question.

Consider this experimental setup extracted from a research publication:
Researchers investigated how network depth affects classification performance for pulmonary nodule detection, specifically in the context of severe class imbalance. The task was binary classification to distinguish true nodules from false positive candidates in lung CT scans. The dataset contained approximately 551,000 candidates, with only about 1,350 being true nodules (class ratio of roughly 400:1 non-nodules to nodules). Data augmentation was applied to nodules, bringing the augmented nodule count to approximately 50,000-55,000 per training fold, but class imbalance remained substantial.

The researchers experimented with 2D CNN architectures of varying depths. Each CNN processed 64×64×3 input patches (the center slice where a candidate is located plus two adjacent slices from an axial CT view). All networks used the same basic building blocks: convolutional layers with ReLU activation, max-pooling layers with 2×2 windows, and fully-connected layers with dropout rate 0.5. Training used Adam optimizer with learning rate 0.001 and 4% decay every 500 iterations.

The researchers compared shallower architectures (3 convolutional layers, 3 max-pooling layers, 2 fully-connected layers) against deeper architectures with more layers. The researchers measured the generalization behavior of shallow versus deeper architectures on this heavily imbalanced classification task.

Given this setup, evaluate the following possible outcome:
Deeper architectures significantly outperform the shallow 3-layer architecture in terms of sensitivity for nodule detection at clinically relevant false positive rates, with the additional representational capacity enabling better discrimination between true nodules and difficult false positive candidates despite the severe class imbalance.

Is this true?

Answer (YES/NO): NO